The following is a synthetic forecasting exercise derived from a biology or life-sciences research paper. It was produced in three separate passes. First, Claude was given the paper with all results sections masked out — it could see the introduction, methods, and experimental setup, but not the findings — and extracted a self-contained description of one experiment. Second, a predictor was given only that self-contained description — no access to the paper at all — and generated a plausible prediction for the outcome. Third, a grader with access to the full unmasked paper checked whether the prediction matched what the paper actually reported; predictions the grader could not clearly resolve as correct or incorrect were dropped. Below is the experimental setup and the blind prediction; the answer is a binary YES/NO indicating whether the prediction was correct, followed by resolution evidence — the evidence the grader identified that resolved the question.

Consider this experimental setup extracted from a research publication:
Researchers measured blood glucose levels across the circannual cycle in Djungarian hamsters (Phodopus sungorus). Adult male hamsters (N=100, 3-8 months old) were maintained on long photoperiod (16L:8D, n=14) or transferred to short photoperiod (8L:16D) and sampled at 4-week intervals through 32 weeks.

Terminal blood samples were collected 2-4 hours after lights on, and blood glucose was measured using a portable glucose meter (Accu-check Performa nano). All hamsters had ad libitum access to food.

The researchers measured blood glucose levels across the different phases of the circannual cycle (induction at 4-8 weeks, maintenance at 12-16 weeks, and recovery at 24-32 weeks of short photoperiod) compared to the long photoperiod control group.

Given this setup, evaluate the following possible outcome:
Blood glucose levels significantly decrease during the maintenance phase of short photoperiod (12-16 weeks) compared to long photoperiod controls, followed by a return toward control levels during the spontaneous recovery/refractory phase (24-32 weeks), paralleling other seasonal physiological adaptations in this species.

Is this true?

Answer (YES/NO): NO